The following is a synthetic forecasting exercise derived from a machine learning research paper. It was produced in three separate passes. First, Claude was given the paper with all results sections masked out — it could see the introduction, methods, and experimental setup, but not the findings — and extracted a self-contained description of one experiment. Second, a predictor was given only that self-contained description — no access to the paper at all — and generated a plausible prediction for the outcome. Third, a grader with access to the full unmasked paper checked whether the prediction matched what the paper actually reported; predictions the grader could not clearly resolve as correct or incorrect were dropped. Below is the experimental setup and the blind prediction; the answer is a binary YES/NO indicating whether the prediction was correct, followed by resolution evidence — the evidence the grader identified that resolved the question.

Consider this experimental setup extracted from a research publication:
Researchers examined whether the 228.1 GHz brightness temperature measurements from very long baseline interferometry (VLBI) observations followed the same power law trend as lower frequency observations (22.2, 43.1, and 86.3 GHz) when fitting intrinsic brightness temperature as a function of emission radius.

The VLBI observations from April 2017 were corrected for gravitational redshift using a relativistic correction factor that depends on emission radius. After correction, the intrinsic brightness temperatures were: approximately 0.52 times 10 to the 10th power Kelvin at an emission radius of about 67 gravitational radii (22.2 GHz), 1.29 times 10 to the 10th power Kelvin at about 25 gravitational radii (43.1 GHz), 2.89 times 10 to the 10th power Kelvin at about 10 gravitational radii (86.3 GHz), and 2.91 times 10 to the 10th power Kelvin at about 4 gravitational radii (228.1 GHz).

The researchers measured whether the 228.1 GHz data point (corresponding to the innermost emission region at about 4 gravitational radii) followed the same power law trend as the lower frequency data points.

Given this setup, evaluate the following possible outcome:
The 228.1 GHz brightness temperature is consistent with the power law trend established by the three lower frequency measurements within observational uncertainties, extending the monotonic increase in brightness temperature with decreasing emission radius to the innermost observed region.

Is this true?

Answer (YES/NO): NO